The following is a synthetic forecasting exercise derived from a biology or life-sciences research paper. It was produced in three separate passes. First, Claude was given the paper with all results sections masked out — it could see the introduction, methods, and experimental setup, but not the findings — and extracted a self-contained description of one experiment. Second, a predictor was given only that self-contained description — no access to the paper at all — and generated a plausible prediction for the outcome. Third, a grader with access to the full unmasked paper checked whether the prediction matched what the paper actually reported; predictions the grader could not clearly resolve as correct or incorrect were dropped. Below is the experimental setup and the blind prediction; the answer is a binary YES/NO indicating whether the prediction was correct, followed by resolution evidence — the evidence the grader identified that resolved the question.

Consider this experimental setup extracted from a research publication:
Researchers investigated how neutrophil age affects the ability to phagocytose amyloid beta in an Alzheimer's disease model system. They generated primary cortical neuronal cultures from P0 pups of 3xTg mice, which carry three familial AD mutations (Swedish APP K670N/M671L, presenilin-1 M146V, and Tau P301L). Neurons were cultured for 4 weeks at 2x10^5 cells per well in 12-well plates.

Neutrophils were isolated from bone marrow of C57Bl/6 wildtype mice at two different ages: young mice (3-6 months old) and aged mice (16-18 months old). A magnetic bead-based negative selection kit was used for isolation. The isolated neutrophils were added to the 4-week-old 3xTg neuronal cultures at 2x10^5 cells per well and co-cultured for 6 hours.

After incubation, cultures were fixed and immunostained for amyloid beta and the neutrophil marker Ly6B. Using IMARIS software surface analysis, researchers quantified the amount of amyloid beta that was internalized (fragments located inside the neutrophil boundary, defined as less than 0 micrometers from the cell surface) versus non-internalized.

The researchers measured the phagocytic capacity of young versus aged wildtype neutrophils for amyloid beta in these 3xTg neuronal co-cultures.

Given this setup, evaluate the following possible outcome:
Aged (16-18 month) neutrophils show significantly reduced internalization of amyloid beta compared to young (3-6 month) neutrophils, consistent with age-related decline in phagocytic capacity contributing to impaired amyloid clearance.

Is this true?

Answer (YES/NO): YES